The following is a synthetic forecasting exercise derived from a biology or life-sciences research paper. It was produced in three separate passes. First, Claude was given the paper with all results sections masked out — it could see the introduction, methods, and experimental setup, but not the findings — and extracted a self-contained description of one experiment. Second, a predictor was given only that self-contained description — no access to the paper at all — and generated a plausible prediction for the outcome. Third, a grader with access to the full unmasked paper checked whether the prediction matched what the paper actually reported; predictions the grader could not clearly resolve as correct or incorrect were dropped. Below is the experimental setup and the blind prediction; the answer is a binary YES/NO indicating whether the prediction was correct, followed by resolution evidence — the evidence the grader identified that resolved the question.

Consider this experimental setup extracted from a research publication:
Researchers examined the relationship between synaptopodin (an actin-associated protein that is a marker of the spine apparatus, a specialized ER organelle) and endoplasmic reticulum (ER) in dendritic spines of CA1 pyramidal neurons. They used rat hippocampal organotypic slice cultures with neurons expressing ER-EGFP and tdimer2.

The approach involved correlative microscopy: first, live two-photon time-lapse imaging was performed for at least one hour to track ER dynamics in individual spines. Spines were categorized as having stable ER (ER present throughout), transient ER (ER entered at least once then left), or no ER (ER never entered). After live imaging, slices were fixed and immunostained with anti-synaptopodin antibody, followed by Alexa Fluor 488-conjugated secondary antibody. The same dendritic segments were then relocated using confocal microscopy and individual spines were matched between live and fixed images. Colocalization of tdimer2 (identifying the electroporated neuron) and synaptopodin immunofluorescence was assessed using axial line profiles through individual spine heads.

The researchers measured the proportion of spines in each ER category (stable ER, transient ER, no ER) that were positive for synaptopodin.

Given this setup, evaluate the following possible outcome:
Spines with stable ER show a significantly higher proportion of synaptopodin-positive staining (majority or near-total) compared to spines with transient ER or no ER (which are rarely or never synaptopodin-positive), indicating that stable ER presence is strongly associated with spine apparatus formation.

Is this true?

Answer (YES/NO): NO